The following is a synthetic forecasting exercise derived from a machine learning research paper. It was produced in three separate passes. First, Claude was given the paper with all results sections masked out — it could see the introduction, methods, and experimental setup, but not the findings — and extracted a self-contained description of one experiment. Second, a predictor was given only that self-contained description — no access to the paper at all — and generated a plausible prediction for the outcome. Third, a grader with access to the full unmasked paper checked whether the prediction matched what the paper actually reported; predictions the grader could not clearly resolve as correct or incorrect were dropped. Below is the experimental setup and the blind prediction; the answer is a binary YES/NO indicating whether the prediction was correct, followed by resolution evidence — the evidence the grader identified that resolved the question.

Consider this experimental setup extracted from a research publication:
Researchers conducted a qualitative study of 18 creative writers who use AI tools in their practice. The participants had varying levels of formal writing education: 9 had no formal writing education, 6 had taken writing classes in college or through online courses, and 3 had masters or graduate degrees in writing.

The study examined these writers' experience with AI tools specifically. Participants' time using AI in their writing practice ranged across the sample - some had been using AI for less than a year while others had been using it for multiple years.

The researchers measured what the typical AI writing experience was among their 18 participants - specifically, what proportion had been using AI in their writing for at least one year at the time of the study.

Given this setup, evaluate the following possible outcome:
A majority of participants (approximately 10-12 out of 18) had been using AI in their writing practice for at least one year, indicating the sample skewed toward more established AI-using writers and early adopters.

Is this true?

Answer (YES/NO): YES